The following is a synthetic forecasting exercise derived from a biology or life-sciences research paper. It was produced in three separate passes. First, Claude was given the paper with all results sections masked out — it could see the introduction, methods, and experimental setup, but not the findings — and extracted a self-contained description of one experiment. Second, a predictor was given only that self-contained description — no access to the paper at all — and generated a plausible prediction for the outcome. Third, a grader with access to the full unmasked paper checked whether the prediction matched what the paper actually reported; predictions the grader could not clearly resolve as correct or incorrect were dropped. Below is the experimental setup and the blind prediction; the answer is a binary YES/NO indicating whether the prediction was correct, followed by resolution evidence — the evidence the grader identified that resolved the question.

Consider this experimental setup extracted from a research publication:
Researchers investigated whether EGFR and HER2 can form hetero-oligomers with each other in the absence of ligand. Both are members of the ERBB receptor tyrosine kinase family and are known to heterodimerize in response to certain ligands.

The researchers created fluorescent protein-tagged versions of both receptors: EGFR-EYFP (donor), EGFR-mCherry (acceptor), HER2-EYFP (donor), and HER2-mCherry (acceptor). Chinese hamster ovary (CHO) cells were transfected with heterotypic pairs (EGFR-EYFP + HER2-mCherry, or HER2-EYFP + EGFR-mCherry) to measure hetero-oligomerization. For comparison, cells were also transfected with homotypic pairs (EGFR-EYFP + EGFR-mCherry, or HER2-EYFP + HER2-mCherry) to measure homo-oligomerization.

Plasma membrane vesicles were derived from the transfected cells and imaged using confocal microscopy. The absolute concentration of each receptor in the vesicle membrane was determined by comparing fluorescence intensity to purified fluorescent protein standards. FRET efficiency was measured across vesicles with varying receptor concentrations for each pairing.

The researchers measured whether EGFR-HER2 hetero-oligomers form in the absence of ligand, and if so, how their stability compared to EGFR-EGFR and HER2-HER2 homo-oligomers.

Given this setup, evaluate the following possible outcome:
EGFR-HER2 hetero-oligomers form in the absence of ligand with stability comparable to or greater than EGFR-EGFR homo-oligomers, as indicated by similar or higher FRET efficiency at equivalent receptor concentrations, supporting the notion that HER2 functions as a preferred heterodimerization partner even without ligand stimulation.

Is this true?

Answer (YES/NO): YES